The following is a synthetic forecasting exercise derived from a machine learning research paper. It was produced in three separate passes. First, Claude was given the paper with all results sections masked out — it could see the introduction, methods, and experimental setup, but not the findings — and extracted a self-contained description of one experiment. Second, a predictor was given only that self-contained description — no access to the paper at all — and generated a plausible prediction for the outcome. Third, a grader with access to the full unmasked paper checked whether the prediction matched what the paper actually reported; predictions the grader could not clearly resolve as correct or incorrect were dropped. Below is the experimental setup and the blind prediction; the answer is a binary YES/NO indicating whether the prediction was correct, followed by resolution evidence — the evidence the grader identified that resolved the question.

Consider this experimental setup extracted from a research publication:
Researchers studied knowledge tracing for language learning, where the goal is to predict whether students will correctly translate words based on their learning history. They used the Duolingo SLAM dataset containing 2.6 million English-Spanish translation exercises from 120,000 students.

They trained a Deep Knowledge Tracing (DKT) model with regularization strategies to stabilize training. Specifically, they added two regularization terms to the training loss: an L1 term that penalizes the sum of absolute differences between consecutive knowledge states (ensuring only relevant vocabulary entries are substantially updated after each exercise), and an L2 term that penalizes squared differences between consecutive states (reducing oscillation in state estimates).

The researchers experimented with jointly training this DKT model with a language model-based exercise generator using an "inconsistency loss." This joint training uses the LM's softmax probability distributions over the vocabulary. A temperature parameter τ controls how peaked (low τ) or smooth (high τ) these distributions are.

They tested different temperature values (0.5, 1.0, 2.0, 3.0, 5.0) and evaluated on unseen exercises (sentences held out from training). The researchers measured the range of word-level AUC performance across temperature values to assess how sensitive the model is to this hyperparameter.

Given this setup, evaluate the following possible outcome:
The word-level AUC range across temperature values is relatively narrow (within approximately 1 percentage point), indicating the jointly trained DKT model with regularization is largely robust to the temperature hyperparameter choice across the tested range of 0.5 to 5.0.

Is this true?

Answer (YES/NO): YES